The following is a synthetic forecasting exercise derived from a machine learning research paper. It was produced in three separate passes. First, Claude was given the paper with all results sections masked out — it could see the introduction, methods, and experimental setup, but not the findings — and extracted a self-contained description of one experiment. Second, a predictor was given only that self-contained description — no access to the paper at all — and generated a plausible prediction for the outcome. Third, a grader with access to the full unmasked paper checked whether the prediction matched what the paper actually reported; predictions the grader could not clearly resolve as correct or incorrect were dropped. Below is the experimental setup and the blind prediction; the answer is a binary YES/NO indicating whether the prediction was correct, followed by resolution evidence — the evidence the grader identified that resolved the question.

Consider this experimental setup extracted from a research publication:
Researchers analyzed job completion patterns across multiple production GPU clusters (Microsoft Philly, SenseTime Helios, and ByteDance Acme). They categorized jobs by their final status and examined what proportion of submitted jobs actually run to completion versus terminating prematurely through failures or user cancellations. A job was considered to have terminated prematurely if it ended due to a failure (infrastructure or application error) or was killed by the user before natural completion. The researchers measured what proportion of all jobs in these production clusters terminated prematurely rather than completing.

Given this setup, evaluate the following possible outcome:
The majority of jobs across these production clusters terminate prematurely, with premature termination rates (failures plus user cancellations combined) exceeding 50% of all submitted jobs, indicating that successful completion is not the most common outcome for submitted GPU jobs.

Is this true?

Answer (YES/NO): NO